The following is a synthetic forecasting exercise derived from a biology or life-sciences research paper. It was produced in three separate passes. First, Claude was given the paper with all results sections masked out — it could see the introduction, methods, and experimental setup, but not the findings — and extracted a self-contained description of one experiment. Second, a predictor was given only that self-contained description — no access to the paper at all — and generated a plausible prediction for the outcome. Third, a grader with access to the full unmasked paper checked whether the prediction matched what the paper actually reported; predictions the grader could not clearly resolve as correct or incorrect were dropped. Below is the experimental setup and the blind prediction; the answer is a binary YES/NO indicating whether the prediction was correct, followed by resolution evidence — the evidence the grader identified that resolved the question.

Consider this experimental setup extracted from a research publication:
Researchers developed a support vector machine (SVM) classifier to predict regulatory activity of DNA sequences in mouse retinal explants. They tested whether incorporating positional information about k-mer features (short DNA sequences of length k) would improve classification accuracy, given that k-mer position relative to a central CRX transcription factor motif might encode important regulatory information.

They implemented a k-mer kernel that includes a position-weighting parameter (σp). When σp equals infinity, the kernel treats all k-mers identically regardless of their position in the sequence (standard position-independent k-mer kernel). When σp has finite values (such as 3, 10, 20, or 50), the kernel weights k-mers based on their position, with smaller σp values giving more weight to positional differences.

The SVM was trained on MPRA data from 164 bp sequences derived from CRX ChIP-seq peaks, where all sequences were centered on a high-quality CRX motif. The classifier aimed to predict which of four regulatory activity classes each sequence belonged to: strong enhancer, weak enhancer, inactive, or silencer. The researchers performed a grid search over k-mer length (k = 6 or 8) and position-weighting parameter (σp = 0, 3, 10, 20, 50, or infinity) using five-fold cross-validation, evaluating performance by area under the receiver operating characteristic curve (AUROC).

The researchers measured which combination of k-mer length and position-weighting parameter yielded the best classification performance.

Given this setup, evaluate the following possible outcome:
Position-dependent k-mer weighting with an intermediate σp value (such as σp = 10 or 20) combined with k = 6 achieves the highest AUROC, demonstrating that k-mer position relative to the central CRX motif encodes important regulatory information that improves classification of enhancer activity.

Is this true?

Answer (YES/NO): YES